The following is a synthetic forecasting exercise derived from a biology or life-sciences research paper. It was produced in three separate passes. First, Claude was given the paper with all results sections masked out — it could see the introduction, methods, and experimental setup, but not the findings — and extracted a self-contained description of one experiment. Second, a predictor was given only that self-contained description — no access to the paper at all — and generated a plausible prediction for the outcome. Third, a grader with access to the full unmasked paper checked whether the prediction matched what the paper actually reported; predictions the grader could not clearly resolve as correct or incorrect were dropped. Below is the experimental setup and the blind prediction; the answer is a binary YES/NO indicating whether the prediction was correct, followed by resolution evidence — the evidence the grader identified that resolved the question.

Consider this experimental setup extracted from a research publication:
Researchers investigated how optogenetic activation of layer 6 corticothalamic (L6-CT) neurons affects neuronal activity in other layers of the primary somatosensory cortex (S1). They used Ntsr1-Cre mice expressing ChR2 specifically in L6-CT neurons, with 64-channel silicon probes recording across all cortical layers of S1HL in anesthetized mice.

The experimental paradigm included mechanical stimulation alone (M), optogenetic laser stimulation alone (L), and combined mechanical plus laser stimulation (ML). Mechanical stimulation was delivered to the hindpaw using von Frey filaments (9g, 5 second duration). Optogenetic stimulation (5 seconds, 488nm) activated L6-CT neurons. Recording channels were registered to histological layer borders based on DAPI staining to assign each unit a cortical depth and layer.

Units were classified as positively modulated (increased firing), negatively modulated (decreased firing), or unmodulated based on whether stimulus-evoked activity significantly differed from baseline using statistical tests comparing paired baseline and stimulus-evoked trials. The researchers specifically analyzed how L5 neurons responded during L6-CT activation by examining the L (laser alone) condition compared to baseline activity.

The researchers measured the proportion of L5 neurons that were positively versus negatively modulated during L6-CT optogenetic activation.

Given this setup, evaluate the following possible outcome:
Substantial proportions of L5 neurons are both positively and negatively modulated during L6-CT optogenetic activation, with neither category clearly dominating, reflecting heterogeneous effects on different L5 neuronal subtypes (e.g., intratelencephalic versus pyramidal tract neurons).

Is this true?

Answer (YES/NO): NO